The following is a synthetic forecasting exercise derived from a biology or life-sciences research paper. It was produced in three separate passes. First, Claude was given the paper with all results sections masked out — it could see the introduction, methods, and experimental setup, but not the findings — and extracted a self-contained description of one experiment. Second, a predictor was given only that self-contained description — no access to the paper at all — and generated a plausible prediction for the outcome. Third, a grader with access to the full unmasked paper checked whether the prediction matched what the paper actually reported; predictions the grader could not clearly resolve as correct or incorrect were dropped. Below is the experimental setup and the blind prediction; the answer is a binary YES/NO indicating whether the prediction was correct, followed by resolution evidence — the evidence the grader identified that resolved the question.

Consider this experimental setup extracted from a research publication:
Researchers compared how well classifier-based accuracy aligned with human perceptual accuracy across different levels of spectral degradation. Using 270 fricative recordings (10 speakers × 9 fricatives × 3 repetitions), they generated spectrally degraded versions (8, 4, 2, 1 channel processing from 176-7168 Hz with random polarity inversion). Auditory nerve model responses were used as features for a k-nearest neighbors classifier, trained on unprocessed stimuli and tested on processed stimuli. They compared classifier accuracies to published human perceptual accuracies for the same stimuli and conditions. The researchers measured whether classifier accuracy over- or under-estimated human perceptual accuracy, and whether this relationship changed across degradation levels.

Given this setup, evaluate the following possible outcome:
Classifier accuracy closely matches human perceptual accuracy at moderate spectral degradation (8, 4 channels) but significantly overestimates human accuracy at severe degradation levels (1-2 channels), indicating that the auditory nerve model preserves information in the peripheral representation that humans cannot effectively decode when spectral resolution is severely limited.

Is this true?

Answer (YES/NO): NO